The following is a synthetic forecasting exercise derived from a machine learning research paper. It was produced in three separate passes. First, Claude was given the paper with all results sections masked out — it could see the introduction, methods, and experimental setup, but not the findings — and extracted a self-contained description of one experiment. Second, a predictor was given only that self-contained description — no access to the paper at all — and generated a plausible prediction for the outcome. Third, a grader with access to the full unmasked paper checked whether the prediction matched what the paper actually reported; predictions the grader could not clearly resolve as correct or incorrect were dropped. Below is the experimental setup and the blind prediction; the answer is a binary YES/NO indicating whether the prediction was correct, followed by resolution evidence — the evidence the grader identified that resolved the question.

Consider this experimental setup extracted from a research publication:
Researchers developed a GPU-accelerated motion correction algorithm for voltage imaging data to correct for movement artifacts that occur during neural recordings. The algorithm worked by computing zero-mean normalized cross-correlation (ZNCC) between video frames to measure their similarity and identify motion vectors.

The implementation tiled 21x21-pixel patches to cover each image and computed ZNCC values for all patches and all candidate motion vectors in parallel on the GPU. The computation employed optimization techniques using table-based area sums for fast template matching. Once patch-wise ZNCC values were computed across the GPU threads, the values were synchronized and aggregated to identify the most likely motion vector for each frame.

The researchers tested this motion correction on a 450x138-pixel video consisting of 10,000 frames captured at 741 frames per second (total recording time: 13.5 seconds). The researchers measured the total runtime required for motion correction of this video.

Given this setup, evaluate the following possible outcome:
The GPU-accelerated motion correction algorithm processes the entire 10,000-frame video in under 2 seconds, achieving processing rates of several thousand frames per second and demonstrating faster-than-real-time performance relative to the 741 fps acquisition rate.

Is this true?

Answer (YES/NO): NO